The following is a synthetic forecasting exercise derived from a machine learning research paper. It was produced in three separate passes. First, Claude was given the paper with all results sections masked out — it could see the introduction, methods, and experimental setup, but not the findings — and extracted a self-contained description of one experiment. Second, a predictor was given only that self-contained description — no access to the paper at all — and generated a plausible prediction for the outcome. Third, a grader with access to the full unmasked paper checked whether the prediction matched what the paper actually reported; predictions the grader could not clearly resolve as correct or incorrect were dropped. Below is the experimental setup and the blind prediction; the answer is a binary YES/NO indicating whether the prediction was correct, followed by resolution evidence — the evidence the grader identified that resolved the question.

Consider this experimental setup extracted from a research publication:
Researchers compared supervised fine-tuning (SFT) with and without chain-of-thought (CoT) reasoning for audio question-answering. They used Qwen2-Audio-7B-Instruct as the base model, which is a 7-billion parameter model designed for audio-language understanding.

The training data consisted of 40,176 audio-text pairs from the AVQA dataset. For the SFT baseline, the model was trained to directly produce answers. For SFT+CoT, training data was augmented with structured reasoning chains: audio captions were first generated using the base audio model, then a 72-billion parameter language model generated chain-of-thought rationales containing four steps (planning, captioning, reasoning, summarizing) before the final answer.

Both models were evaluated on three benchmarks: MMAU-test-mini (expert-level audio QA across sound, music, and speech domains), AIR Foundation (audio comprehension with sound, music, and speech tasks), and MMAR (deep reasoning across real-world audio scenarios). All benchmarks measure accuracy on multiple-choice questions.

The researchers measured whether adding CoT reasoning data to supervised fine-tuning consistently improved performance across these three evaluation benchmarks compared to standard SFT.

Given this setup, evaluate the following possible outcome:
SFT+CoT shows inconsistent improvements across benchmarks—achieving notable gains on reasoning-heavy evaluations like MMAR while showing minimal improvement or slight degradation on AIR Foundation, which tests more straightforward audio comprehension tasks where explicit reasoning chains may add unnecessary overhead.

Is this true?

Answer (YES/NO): NO